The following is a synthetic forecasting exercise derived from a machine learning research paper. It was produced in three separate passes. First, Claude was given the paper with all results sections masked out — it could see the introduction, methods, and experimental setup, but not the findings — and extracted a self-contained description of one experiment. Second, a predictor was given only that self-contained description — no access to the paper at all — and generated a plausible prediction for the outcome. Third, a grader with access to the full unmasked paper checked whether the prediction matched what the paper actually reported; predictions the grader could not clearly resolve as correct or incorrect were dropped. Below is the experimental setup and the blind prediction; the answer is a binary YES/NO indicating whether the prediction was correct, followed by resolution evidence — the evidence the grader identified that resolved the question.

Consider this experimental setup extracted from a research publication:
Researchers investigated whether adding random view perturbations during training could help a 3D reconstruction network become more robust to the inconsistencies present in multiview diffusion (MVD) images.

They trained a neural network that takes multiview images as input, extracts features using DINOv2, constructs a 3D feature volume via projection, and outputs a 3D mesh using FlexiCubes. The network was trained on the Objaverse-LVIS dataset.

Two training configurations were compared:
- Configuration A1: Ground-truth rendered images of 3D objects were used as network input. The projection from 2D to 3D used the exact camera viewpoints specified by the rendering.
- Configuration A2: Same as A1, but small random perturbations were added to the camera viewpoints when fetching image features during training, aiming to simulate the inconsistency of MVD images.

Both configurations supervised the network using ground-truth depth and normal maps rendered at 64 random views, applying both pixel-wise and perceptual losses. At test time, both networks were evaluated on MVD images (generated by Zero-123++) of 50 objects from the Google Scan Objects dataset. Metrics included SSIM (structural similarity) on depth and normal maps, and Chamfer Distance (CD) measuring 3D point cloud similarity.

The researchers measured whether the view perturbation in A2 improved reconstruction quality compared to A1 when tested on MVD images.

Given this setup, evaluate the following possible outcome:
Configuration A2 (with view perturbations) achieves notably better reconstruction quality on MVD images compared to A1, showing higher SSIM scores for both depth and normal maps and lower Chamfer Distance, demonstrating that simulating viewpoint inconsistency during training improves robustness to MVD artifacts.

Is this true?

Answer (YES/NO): NO